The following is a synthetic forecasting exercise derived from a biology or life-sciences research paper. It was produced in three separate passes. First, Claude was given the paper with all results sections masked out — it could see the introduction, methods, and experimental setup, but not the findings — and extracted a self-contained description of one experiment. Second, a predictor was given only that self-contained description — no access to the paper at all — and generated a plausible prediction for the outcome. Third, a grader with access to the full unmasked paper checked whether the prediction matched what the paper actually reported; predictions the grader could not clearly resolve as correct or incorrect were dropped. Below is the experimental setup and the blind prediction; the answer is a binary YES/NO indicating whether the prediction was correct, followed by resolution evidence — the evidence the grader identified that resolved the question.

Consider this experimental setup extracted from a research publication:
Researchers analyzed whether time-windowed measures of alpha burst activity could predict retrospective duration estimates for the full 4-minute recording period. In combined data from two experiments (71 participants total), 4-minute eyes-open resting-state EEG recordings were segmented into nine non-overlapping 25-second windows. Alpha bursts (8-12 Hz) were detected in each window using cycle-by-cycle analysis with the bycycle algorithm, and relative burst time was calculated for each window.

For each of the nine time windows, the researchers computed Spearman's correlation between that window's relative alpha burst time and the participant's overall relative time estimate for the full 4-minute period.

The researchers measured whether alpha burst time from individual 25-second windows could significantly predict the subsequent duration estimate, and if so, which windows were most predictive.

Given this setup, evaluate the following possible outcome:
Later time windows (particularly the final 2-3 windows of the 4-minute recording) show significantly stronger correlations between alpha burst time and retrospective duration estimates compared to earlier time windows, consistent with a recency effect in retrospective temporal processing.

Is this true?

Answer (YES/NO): NO